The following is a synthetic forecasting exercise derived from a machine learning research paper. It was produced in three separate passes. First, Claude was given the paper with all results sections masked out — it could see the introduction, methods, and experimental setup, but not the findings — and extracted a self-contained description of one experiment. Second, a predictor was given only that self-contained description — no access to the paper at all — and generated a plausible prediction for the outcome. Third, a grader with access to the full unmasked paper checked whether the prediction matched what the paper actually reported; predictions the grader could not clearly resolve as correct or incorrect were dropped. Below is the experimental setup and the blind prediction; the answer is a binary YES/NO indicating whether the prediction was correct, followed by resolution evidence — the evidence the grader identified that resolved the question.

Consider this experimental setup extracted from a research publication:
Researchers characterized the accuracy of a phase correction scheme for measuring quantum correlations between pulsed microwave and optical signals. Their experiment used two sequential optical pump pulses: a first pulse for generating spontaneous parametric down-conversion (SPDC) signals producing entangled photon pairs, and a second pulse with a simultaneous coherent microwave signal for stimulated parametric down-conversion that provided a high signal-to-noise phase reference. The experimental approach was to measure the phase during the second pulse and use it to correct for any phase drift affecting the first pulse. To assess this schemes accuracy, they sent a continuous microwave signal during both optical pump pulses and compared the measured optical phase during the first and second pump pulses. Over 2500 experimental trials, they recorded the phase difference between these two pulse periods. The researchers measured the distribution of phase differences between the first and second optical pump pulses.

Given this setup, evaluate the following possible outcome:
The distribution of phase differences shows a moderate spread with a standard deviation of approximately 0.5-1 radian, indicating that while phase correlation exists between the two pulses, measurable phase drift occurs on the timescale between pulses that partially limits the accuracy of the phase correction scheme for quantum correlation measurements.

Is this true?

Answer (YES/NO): NO